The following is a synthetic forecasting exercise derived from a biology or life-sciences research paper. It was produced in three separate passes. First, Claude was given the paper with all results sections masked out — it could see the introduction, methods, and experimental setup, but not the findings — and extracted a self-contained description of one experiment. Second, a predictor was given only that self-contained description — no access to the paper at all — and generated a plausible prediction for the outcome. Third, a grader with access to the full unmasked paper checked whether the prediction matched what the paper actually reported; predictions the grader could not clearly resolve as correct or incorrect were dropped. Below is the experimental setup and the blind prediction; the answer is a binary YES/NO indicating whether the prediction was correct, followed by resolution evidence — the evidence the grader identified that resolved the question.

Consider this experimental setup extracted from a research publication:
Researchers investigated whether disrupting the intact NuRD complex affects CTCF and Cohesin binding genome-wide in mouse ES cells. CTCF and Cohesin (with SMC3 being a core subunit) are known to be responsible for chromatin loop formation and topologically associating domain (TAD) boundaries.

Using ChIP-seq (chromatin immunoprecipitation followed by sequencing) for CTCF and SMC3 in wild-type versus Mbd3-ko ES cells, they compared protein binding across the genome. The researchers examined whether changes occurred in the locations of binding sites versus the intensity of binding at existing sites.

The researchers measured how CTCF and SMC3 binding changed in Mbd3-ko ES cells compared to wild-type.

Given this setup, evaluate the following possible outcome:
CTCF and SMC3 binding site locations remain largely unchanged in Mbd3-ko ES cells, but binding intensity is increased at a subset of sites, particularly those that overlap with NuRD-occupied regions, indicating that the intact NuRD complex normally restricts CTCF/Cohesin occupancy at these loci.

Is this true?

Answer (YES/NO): NO